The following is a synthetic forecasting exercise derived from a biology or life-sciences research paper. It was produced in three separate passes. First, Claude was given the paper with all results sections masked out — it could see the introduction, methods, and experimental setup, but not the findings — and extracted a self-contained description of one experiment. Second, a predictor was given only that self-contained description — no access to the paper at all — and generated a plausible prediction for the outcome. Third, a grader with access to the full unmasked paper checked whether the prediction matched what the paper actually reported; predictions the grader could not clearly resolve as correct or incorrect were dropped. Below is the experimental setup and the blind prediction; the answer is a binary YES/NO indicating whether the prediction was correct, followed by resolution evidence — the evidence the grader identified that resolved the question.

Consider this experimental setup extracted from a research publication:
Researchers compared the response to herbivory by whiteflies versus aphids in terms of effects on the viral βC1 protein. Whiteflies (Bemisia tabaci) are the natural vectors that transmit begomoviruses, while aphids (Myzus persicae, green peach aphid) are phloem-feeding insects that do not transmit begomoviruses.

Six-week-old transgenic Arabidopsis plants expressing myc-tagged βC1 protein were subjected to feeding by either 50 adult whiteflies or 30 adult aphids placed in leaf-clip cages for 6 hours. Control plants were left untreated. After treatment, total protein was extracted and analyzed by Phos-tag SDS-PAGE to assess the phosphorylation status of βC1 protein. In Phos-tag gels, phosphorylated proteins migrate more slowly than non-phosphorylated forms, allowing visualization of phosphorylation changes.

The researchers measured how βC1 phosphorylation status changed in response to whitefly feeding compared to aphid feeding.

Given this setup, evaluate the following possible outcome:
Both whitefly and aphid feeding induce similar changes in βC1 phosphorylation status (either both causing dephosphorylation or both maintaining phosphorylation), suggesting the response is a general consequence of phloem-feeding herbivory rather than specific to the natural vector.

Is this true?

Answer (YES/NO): NO